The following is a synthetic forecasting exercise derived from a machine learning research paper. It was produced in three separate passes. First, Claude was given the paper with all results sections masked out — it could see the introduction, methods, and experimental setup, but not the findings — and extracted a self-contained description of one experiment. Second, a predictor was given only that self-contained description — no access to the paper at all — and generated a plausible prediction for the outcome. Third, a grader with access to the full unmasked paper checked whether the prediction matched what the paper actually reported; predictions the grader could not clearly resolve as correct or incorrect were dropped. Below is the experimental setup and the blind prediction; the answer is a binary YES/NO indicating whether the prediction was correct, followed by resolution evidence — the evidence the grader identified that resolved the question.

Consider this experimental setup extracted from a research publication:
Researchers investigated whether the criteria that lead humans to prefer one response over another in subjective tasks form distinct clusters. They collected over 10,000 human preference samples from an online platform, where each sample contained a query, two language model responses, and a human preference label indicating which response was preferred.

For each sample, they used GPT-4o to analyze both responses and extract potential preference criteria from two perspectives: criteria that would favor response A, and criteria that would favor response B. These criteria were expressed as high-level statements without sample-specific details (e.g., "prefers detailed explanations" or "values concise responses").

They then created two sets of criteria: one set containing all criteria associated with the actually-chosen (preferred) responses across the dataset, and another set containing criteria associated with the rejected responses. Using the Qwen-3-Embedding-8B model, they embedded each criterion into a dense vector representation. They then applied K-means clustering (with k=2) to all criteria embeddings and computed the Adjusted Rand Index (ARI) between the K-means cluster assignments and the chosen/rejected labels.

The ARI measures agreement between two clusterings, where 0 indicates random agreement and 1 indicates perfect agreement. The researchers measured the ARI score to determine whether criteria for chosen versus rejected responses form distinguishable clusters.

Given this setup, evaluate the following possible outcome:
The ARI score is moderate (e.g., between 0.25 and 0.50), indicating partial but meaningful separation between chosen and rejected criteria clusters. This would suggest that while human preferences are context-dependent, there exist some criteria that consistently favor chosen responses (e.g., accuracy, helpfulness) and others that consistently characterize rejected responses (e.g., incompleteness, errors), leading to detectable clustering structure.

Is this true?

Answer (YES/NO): NO